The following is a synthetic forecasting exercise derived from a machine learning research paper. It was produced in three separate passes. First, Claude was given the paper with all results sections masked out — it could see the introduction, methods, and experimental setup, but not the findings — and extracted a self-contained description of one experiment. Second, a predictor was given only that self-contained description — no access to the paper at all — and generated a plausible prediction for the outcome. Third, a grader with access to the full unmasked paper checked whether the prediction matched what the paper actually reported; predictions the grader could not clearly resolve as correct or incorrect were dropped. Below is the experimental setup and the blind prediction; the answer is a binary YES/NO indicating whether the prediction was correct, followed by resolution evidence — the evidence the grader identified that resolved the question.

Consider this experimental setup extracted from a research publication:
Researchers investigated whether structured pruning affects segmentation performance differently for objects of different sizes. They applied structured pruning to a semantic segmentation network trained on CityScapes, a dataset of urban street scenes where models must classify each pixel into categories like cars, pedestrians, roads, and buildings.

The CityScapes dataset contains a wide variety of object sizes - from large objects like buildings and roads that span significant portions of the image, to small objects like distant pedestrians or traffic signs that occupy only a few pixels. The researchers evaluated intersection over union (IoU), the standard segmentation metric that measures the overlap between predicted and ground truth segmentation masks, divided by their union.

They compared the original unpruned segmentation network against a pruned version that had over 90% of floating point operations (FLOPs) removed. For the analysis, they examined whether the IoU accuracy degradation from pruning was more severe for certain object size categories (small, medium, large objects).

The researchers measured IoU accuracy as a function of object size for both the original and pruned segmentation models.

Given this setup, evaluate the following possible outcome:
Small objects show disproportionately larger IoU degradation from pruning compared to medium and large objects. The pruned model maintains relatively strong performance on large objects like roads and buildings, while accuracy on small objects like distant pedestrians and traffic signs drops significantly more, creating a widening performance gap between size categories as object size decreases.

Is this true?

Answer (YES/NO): NO